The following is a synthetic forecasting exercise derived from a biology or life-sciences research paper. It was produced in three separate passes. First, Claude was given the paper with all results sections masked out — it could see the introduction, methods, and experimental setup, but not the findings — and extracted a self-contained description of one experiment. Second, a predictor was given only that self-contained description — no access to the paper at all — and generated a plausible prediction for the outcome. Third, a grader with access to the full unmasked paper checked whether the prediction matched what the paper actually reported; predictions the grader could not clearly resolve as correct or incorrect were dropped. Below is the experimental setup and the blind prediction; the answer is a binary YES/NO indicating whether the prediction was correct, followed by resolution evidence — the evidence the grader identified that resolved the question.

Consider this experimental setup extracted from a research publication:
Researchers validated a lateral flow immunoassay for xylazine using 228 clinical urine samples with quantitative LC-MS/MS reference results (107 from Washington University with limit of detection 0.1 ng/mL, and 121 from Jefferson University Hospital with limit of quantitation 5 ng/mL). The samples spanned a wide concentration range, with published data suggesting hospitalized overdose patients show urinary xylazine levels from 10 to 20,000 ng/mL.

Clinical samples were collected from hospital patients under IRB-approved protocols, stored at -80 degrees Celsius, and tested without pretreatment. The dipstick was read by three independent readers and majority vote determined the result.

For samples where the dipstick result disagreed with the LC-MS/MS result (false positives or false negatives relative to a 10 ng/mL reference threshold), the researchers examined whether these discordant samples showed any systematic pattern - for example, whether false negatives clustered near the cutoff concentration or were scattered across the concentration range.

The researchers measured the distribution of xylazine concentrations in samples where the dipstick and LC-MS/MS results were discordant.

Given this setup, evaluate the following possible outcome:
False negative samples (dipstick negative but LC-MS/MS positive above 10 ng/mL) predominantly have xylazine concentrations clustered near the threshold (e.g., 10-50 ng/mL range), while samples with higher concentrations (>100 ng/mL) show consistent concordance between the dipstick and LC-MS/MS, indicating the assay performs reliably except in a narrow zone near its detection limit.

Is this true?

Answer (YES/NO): NO